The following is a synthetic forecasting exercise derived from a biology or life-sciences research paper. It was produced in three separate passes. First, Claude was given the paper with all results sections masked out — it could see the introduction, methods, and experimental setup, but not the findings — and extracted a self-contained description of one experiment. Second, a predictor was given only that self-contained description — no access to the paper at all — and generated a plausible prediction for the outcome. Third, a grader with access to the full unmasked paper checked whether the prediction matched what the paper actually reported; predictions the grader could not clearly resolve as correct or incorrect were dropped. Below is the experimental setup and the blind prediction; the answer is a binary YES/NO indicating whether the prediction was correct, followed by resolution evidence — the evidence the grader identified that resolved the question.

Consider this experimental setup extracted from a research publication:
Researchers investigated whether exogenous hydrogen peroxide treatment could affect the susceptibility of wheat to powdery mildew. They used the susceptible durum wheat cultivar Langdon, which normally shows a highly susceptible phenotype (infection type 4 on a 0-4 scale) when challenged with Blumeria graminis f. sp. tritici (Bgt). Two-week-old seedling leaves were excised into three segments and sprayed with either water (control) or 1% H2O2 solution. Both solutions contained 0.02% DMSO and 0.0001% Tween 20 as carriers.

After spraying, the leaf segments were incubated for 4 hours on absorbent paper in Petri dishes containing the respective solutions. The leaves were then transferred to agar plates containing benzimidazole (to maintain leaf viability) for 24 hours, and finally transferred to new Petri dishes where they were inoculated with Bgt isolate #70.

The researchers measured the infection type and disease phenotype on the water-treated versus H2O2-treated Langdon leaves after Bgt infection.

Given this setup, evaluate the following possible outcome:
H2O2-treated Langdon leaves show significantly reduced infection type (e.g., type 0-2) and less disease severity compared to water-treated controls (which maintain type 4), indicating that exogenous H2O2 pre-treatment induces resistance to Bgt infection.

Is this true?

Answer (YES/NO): NO